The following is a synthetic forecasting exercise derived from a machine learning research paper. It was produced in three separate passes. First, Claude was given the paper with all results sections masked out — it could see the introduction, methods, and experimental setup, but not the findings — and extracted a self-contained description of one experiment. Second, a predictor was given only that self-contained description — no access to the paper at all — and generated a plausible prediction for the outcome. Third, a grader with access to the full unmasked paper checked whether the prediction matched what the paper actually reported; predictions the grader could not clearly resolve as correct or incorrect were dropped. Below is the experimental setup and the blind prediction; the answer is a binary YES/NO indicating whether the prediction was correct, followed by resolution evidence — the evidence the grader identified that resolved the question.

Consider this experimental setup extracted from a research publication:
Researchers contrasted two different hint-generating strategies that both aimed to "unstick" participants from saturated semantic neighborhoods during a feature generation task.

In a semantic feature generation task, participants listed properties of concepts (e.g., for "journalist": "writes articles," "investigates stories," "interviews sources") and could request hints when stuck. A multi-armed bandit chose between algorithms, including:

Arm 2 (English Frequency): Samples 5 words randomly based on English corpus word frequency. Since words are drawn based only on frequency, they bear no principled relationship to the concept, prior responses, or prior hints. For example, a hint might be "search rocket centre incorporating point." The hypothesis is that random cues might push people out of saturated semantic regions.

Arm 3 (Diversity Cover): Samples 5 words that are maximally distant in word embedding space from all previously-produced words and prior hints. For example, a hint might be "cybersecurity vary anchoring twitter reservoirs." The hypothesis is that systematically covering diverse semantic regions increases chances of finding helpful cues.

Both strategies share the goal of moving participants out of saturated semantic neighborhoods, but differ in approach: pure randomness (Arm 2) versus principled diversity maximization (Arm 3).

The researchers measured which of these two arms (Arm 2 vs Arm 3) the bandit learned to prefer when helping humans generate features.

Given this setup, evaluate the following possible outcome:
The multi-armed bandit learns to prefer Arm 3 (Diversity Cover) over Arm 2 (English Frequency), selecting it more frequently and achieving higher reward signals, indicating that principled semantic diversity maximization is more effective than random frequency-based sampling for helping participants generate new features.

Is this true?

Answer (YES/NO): NO